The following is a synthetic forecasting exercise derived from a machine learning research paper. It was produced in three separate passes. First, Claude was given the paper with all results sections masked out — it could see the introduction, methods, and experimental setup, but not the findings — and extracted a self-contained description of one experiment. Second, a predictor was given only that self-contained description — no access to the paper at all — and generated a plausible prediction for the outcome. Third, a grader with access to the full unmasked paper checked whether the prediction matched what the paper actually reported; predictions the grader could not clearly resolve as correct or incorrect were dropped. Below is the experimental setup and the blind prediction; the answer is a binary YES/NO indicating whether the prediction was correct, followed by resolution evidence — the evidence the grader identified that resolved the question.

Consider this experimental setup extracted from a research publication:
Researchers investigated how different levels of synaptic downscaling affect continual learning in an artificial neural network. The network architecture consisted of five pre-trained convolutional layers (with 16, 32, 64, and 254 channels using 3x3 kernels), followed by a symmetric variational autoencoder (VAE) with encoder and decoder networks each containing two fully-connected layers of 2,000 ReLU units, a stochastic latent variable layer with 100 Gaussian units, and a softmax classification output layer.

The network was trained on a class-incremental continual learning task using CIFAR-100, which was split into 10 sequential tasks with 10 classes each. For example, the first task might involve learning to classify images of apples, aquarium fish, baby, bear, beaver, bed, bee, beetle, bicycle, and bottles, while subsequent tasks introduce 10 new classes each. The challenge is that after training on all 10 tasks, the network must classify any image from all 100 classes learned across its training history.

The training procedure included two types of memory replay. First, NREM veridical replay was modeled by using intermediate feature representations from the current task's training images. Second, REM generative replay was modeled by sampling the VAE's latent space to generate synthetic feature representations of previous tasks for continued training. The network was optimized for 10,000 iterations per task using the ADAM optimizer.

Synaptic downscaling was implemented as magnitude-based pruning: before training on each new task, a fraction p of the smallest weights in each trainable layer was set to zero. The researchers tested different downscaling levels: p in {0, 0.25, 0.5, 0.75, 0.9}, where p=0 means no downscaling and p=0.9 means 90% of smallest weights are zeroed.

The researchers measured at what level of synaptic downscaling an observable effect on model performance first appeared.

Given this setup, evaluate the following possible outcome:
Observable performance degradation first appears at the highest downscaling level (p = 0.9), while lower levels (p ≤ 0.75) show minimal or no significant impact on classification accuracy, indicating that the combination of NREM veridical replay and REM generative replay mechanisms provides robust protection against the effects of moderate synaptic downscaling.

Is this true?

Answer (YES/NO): NO